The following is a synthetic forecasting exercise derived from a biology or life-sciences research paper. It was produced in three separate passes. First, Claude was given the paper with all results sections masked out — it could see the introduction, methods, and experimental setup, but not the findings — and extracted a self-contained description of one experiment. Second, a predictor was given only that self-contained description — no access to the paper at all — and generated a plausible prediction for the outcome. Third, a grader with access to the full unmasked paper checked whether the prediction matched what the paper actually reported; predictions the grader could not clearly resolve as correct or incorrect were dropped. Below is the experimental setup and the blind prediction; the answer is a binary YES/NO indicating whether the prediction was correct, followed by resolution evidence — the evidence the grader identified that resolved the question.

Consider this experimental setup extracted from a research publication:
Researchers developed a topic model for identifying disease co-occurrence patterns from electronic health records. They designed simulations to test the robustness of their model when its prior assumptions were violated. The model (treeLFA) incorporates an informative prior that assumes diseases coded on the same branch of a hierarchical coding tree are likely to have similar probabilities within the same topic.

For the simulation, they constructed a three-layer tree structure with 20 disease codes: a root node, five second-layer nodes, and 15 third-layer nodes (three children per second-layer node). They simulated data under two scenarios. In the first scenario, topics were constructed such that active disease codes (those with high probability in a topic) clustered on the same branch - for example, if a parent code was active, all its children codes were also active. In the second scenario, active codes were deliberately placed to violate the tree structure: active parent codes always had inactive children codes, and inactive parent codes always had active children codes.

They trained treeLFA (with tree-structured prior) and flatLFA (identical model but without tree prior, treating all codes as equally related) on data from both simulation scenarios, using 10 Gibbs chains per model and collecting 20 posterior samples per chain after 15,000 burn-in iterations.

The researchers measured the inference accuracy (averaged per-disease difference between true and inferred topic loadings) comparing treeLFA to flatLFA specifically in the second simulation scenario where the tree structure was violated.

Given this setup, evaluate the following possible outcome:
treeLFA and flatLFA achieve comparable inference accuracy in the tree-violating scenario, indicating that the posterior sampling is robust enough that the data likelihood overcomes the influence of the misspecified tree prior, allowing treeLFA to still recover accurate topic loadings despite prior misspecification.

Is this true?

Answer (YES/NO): YES